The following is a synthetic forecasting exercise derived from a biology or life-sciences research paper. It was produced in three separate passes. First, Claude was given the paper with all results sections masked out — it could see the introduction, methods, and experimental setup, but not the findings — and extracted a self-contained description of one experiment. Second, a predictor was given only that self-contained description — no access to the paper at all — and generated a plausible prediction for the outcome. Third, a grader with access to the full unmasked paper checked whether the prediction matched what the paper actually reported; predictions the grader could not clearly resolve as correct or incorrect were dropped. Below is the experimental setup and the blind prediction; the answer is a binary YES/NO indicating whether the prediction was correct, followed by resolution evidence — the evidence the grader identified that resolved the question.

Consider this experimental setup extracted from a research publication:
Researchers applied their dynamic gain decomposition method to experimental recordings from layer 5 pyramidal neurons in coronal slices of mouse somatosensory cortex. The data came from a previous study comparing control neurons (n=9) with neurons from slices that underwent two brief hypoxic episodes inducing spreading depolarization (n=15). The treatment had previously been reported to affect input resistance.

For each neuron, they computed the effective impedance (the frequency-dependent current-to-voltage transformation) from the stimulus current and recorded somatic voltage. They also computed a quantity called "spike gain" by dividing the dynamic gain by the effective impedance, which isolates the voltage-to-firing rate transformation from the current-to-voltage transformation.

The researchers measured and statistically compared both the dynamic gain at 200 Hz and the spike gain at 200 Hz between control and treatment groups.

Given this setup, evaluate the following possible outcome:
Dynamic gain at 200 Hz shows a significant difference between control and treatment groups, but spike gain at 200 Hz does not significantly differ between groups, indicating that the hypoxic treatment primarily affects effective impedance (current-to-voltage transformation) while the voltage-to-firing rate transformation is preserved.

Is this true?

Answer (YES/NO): NO